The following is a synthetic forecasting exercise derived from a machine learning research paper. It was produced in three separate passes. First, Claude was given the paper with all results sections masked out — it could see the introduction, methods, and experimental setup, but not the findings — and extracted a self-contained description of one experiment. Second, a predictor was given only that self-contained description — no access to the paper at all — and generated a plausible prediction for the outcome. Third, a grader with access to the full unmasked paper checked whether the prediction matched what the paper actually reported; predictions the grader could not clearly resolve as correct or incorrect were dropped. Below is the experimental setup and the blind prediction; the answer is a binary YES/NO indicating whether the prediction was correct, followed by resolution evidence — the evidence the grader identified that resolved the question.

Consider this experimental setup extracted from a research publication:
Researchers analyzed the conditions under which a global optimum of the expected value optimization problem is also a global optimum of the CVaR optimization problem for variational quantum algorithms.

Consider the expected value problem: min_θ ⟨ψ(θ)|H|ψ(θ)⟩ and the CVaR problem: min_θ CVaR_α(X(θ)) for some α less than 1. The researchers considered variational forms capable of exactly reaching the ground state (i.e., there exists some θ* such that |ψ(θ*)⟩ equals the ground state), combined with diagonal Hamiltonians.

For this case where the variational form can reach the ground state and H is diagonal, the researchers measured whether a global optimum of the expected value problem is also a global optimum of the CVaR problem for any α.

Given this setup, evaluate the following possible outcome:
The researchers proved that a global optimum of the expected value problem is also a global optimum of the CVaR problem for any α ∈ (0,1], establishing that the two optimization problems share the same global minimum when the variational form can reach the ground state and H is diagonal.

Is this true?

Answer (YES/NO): YES